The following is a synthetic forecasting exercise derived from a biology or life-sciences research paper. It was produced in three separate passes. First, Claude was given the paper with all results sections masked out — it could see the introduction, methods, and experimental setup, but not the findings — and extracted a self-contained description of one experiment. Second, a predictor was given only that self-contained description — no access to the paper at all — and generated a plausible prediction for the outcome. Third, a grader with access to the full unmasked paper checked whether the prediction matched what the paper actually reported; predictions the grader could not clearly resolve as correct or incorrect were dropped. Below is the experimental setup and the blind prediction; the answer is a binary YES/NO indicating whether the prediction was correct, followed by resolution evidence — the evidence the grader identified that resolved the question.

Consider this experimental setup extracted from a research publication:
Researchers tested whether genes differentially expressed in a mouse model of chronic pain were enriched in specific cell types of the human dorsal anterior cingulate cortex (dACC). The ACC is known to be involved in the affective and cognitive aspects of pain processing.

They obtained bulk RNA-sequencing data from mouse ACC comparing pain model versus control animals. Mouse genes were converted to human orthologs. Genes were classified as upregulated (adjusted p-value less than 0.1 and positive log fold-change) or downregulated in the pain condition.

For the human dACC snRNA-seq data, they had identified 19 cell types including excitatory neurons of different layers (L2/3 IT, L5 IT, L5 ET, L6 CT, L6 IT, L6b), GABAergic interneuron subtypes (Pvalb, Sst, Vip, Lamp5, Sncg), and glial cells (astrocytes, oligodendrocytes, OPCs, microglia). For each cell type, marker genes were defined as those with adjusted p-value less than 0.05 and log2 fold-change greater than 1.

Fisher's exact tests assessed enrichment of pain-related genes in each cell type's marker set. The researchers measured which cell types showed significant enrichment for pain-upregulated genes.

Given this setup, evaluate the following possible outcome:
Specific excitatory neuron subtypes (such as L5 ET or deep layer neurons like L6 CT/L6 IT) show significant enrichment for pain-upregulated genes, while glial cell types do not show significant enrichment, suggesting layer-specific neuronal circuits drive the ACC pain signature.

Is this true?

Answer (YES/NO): NO